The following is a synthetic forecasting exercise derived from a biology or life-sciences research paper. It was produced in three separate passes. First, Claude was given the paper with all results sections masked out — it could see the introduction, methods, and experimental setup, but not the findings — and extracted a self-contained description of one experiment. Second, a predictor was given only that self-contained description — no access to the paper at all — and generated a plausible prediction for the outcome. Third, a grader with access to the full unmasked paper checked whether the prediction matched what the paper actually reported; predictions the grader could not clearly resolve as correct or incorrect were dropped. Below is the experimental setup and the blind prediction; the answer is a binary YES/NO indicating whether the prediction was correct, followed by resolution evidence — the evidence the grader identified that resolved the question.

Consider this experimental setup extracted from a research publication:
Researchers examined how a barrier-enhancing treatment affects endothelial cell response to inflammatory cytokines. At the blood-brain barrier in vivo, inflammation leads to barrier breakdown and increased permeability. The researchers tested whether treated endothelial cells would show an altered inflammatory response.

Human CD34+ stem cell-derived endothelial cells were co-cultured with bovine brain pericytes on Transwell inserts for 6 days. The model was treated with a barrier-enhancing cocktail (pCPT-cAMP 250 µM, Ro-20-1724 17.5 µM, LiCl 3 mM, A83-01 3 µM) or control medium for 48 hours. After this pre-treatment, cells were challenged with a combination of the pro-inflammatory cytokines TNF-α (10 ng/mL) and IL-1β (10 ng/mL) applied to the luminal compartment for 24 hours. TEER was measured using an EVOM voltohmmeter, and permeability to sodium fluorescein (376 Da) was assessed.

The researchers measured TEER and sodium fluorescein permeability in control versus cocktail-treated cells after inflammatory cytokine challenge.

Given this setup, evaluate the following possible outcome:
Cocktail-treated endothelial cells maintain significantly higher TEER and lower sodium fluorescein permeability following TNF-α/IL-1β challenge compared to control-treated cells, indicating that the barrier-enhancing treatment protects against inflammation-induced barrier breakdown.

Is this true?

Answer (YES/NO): NO